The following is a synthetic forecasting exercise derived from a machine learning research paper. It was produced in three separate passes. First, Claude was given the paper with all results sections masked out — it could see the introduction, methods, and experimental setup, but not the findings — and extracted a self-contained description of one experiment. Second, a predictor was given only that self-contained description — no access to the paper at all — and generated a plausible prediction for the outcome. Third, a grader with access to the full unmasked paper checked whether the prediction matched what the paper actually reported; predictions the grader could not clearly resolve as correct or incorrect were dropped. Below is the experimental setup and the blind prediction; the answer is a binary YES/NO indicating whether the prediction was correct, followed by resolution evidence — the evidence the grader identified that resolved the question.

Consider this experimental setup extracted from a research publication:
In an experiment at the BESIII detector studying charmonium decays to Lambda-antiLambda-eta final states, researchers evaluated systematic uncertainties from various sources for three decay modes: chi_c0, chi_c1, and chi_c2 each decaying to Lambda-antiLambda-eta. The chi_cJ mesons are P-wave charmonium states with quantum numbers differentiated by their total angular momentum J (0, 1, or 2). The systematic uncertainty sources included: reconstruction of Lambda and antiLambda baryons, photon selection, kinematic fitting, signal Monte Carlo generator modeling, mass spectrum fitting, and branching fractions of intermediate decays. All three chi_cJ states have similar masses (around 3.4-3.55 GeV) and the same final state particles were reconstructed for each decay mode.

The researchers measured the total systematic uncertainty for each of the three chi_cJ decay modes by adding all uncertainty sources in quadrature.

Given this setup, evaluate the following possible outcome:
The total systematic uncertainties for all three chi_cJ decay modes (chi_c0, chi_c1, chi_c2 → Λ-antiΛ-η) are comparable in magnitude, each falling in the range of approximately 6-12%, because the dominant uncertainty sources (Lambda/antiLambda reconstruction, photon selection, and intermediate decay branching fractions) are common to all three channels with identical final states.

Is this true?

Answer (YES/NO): NO